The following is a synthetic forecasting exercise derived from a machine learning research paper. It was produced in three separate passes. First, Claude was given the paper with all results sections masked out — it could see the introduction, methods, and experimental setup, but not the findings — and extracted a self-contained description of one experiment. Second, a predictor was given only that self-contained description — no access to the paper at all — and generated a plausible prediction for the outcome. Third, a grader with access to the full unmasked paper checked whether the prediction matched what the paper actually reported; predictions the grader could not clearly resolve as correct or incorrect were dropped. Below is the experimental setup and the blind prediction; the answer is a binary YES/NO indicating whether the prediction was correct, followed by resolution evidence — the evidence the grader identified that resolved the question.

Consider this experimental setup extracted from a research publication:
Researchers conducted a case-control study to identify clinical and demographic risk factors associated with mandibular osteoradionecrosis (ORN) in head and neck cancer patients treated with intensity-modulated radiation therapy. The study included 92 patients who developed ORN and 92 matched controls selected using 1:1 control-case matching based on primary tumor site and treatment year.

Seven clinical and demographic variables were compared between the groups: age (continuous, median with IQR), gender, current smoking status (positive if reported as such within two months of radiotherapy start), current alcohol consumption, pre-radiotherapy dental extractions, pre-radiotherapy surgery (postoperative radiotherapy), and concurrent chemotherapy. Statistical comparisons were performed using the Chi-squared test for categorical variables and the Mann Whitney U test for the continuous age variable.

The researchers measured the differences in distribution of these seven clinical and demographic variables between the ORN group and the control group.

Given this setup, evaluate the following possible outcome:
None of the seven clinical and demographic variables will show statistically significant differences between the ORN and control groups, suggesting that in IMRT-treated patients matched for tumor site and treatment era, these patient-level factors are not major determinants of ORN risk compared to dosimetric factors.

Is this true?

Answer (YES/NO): NO